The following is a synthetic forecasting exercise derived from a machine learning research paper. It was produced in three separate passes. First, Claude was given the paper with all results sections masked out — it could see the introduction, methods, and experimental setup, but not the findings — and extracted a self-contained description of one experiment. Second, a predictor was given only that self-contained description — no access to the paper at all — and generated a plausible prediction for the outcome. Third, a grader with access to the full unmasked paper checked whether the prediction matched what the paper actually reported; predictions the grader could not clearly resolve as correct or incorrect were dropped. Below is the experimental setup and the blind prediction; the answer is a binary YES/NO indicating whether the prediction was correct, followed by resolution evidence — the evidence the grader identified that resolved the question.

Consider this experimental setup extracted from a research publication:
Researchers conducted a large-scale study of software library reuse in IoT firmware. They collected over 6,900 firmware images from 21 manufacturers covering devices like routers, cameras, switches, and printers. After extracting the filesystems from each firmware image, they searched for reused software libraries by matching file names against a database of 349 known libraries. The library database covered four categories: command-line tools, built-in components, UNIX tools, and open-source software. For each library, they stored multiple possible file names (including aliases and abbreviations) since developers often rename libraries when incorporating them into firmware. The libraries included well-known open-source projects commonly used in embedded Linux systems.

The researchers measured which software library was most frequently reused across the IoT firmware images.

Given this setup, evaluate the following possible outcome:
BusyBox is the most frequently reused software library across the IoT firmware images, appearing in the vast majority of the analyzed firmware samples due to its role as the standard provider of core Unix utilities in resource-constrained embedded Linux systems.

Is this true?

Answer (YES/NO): NO